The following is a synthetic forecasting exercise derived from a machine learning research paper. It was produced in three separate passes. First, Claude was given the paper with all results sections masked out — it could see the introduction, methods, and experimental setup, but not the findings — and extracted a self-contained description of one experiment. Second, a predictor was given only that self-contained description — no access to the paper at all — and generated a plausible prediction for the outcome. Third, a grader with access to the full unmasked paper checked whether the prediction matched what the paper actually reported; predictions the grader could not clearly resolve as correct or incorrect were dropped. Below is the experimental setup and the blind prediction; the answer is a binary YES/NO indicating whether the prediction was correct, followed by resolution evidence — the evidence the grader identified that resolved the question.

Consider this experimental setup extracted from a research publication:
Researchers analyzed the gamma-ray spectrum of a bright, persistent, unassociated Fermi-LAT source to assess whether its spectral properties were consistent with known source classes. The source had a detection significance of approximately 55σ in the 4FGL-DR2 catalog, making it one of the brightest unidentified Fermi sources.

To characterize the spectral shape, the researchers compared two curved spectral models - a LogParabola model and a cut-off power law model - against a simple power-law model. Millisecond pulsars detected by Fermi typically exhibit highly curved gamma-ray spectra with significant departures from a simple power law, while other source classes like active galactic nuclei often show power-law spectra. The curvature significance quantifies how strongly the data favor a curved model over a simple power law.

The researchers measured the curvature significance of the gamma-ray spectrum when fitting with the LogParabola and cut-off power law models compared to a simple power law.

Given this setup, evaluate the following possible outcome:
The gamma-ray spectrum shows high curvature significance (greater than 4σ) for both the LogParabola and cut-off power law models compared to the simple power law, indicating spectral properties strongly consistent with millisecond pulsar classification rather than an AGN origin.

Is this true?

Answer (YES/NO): YES